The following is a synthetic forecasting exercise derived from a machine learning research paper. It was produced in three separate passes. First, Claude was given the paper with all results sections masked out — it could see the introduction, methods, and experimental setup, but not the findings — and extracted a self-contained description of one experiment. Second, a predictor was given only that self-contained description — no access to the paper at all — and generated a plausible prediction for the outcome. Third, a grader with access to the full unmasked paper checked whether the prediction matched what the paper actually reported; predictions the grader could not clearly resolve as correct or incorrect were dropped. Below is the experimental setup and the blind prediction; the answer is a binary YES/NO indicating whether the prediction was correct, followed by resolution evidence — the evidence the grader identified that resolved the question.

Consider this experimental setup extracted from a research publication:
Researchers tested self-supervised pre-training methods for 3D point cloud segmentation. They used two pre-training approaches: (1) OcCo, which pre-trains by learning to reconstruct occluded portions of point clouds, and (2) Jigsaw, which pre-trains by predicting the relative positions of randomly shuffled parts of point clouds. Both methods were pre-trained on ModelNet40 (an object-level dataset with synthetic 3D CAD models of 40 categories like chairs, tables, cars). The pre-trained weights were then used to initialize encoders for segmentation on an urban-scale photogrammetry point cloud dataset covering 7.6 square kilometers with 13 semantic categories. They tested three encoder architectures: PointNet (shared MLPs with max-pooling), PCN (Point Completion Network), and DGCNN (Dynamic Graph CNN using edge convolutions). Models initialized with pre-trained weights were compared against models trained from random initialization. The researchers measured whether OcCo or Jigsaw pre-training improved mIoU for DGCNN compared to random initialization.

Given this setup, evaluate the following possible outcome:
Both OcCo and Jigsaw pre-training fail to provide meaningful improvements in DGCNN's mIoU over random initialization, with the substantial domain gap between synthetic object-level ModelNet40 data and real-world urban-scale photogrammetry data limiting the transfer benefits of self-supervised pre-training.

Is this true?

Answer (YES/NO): NO